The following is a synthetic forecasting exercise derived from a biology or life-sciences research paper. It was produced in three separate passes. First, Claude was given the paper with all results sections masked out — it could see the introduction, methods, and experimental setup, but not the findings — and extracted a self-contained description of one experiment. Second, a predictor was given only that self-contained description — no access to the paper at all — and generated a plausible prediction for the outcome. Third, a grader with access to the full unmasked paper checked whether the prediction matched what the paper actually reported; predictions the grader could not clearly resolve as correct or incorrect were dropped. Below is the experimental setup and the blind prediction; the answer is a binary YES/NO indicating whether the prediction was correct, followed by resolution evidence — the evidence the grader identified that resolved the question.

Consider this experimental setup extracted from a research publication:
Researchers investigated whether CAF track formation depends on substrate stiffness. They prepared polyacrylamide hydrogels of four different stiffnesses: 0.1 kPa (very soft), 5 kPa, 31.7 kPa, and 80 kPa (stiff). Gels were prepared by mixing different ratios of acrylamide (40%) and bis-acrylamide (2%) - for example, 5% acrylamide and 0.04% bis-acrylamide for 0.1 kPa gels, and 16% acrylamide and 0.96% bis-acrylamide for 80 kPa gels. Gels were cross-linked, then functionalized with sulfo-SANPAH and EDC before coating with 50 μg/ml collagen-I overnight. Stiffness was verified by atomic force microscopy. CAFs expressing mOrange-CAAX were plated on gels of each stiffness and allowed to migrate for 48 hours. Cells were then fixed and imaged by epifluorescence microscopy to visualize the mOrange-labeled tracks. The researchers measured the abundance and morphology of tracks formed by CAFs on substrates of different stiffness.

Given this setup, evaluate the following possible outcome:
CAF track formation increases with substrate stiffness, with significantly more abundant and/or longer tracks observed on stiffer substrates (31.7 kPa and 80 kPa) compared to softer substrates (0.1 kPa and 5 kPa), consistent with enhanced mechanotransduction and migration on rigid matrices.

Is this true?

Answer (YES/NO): YES